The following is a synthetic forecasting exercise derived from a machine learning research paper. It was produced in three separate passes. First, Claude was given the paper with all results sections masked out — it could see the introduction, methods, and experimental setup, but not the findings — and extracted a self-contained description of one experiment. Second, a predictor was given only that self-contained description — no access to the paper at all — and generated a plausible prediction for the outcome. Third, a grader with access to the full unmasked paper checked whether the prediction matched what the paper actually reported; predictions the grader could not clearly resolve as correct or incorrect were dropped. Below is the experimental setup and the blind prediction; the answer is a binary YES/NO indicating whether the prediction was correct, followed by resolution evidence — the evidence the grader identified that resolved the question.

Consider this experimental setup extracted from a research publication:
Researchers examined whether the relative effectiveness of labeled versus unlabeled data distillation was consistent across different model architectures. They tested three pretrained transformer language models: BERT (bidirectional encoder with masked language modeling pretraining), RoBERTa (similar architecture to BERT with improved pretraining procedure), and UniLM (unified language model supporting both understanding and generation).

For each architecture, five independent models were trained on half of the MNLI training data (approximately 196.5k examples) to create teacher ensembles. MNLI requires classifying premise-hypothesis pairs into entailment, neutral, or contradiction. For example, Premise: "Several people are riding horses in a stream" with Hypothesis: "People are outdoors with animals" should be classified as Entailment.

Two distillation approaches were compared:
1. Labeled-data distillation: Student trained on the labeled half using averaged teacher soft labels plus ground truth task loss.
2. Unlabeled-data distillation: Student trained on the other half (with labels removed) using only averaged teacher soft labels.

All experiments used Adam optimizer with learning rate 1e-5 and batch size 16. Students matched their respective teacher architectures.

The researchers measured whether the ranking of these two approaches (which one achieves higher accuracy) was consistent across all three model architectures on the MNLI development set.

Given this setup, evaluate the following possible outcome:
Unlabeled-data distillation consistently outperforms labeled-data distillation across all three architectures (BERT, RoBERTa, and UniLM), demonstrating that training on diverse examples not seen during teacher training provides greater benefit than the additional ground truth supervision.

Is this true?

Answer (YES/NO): YES